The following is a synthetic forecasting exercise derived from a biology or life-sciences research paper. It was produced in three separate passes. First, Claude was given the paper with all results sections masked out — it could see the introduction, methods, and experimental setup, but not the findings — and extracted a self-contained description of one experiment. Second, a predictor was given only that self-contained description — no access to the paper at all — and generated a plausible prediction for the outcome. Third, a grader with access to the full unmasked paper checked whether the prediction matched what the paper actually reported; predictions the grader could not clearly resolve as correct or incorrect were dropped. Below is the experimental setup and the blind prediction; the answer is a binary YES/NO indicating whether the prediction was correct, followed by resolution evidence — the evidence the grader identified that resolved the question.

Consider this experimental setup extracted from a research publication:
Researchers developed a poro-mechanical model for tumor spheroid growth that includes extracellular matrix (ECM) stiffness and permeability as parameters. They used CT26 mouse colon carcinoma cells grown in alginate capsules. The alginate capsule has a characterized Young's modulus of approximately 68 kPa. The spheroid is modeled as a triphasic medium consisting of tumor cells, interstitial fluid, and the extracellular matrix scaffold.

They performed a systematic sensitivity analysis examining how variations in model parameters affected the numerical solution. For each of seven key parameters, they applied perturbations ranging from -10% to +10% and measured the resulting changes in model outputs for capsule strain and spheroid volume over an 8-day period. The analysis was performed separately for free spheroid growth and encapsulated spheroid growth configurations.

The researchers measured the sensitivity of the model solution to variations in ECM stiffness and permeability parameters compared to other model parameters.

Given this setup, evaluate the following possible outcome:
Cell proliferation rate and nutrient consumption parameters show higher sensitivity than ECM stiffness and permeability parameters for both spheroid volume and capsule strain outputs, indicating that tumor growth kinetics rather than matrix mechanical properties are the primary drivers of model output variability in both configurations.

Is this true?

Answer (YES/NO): NO